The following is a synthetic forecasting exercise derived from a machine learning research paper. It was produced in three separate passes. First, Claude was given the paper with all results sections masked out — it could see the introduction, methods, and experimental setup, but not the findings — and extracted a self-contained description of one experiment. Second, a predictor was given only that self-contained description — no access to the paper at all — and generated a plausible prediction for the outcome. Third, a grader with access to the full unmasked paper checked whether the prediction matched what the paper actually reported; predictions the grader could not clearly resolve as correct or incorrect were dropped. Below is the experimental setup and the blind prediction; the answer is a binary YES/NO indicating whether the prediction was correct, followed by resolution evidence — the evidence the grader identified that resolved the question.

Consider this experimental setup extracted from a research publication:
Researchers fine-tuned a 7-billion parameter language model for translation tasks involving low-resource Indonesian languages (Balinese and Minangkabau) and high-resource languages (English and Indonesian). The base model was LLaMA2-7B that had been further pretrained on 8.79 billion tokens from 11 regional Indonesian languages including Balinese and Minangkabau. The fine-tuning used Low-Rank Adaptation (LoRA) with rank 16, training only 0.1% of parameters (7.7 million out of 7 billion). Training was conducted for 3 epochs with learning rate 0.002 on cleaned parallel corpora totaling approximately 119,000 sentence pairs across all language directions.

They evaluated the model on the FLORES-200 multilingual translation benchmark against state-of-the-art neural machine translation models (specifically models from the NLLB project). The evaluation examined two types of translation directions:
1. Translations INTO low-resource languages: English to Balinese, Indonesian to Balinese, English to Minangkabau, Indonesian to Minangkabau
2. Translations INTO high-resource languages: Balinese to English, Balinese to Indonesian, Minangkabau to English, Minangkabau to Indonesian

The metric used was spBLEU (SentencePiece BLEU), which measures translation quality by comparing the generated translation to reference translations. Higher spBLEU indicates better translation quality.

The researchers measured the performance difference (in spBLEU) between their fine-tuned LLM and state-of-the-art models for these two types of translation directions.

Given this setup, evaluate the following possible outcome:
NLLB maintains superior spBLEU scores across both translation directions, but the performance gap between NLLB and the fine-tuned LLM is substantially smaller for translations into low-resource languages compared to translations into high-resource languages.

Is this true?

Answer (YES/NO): NO